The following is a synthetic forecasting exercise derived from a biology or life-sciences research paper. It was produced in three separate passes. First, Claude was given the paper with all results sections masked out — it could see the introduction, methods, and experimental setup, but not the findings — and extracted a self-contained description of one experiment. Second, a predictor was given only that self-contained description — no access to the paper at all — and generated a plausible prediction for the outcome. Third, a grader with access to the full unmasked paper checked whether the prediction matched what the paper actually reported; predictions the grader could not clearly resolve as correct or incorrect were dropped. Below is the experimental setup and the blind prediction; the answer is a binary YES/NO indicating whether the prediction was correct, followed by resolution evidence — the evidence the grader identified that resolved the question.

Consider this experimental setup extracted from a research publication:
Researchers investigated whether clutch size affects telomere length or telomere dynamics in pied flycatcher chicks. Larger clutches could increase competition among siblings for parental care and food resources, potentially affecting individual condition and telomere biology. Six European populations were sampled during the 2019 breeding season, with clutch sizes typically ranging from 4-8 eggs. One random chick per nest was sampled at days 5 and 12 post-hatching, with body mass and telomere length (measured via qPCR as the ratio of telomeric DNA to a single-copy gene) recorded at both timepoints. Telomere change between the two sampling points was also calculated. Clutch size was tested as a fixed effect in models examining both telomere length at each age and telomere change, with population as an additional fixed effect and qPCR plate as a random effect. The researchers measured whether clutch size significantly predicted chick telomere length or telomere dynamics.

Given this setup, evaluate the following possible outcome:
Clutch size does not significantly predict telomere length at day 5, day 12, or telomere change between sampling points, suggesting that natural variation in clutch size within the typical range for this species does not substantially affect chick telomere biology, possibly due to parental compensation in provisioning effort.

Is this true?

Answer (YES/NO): YES